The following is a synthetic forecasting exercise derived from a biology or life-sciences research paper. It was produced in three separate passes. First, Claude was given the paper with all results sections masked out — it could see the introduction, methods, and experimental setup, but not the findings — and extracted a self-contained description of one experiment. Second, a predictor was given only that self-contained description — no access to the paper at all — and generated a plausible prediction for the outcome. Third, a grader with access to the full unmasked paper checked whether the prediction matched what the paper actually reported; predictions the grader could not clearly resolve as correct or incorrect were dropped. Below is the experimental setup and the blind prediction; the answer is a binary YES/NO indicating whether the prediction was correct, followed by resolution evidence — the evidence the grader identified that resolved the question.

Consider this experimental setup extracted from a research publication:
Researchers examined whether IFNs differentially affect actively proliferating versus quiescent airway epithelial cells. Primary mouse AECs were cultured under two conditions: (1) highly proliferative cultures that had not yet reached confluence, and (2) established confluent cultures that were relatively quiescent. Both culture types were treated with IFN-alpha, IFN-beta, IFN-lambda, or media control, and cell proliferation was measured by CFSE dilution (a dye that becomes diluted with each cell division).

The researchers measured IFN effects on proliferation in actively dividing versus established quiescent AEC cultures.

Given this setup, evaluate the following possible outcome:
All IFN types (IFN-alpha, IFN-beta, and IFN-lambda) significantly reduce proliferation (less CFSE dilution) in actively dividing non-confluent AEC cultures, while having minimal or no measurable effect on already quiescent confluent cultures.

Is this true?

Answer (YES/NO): NO